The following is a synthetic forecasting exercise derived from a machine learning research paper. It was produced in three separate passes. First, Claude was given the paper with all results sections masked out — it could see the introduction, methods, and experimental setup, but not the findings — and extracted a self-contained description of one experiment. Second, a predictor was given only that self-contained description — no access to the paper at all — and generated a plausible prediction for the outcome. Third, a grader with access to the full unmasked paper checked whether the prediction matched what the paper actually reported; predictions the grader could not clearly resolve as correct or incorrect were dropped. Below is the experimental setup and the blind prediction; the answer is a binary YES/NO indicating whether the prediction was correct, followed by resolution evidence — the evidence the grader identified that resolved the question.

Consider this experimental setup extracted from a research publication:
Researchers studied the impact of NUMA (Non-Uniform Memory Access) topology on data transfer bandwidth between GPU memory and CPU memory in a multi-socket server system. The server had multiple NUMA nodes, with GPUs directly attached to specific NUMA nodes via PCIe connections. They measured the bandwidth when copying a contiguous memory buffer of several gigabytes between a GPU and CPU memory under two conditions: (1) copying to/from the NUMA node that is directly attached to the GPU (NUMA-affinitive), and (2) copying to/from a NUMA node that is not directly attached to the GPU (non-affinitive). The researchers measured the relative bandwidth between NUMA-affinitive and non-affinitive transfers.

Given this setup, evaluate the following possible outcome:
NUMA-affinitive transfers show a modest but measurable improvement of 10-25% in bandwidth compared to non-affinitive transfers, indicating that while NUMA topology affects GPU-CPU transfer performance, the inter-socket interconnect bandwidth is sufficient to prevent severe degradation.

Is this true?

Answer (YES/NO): NO